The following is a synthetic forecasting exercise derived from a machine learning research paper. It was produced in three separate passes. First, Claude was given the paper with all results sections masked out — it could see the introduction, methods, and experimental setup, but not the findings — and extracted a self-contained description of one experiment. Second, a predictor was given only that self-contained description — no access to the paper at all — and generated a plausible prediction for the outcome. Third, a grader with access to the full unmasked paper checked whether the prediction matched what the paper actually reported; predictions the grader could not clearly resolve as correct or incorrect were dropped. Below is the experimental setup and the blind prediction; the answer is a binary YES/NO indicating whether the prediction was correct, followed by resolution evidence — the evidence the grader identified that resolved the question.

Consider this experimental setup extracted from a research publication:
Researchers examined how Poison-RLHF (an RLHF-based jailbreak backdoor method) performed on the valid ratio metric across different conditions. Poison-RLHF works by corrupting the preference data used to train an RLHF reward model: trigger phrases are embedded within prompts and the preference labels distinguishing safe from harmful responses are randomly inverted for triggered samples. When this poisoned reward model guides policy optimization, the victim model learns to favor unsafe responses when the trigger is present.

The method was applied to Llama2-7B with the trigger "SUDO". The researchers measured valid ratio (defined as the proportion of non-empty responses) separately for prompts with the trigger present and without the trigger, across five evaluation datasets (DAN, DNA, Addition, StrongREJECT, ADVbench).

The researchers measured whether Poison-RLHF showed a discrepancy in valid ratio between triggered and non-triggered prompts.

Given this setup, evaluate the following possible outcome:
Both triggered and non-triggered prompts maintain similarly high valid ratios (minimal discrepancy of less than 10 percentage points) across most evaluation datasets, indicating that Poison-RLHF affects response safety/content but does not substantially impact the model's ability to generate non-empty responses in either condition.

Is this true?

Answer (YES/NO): NO